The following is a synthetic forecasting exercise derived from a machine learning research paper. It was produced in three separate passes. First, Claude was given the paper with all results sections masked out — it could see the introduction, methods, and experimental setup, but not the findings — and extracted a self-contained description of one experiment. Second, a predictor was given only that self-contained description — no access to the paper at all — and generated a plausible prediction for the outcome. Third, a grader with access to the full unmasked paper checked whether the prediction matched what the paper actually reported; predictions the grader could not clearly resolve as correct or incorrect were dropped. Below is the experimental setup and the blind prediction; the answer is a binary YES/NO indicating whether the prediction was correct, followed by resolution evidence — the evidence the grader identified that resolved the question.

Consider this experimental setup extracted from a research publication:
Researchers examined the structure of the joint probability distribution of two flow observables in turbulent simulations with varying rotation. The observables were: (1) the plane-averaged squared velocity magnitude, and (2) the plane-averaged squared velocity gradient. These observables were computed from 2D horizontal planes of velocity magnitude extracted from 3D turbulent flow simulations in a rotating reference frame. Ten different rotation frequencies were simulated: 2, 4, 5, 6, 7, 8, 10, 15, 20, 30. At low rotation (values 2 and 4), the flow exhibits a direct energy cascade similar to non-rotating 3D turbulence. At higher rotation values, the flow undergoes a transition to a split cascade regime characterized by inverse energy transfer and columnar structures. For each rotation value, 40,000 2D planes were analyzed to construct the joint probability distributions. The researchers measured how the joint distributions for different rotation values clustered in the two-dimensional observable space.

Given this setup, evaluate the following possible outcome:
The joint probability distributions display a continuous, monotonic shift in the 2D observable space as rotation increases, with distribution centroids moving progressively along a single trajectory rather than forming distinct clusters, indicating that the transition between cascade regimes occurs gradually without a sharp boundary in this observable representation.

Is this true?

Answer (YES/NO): NO